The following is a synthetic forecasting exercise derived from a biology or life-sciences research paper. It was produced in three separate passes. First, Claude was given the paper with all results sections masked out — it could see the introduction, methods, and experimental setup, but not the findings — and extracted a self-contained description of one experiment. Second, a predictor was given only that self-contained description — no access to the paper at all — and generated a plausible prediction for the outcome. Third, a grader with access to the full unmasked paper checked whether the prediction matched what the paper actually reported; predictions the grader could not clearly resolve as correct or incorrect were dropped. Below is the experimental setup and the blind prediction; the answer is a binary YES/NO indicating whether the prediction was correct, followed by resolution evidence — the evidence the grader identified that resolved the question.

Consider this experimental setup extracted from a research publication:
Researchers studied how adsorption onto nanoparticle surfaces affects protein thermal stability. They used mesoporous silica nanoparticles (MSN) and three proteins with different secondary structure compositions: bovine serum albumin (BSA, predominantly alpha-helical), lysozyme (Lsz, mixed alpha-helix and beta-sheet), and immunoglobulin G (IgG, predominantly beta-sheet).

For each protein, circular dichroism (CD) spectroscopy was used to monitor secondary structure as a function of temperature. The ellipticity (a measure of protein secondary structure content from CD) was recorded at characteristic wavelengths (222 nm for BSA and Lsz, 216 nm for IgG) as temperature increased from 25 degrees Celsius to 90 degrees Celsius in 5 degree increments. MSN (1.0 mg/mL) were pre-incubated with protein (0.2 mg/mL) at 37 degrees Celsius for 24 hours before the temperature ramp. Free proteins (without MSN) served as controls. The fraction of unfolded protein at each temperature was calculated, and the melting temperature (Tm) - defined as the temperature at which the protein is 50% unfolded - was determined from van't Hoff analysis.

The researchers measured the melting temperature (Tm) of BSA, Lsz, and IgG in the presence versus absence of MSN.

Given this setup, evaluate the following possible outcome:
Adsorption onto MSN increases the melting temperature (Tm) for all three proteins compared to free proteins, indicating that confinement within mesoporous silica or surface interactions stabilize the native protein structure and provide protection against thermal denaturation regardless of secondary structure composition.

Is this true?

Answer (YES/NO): NO